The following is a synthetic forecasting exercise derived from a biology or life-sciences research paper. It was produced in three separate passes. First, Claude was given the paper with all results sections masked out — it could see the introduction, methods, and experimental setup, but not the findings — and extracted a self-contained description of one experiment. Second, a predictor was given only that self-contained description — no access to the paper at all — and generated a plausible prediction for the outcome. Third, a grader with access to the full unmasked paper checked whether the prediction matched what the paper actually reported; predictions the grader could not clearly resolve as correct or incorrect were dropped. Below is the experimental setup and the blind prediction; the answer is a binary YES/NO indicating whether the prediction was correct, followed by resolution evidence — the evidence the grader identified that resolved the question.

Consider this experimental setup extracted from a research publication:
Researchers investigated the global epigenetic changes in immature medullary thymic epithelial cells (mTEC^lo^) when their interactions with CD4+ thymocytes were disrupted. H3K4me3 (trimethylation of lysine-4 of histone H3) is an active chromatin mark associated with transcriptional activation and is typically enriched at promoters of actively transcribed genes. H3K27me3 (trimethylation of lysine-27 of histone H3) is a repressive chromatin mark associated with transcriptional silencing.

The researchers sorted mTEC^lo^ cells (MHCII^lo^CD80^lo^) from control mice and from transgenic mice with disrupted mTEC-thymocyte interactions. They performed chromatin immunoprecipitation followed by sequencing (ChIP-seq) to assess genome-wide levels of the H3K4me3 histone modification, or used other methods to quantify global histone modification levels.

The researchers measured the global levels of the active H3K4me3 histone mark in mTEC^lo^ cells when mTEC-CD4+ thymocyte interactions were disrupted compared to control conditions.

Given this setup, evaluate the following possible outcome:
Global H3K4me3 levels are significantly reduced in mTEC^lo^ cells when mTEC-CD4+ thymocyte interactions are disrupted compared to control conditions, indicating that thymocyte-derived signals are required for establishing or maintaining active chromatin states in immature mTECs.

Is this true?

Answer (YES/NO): YES